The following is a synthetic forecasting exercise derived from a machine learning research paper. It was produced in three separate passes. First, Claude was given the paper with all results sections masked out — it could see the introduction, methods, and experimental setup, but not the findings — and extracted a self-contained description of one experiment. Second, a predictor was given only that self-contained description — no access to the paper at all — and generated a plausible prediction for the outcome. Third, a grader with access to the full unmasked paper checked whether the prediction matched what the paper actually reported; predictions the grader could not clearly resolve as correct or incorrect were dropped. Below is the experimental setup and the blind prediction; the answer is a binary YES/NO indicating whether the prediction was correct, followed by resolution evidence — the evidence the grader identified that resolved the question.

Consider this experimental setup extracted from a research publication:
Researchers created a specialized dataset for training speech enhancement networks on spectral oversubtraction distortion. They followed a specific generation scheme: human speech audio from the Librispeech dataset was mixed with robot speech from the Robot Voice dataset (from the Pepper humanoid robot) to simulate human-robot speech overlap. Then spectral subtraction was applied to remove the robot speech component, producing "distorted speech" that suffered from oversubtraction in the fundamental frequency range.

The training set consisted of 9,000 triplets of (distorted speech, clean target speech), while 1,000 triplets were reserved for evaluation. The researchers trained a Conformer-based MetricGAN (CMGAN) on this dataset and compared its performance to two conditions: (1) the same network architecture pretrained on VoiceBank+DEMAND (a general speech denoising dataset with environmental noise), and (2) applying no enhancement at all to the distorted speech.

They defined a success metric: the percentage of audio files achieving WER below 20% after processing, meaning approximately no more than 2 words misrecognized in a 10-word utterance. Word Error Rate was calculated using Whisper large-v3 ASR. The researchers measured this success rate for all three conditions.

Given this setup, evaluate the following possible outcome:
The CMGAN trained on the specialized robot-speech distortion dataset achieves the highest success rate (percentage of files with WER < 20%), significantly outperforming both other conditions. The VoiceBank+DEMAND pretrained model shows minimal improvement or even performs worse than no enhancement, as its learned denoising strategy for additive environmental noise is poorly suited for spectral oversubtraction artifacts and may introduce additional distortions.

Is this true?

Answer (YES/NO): YES